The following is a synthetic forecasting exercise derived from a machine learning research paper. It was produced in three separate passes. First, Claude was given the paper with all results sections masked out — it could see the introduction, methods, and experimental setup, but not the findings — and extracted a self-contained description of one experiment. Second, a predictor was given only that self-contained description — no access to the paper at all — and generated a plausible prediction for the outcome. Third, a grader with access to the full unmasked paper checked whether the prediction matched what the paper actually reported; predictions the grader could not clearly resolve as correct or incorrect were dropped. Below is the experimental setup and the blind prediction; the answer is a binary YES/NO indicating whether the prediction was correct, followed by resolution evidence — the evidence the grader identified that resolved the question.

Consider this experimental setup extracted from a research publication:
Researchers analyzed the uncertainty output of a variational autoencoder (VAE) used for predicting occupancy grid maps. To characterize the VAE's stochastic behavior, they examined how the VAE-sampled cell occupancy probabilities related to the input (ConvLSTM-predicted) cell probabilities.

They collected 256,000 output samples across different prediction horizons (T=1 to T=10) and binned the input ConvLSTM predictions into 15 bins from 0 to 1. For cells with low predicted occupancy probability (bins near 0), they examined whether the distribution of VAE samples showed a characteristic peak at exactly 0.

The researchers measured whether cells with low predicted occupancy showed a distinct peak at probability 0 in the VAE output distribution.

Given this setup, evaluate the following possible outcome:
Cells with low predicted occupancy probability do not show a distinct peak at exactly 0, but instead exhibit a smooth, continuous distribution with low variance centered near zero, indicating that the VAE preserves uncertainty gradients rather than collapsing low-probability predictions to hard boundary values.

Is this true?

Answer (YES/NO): NO